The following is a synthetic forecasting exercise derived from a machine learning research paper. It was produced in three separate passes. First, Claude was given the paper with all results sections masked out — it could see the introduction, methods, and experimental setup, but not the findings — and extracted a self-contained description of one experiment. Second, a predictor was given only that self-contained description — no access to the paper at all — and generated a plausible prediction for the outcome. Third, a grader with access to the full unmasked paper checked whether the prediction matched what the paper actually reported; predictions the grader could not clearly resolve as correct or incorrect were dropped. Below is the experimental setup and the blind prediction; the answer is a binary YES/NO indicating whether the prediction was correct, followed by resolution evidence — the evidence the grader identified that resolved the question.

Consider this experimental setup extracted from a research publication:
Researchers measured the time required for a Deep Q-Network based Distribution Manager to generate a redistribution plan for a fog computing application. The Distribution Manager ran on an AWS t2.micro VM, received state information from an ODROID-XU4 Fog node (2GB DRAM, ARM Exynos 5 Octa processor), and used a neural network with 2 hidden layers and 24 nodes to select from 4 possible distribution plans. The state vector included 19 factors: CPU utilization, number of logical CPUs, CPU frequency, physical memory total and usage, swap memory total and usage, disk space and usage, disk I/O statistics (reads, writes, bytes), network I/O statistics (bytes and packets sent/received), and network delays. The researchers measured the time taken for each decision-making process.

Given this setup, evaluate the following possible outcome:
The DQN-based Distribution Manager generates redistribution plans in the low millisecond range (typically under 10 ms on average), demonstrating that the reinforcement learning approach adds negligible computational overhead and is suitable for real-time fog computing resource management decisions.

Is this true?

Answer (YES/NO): NO